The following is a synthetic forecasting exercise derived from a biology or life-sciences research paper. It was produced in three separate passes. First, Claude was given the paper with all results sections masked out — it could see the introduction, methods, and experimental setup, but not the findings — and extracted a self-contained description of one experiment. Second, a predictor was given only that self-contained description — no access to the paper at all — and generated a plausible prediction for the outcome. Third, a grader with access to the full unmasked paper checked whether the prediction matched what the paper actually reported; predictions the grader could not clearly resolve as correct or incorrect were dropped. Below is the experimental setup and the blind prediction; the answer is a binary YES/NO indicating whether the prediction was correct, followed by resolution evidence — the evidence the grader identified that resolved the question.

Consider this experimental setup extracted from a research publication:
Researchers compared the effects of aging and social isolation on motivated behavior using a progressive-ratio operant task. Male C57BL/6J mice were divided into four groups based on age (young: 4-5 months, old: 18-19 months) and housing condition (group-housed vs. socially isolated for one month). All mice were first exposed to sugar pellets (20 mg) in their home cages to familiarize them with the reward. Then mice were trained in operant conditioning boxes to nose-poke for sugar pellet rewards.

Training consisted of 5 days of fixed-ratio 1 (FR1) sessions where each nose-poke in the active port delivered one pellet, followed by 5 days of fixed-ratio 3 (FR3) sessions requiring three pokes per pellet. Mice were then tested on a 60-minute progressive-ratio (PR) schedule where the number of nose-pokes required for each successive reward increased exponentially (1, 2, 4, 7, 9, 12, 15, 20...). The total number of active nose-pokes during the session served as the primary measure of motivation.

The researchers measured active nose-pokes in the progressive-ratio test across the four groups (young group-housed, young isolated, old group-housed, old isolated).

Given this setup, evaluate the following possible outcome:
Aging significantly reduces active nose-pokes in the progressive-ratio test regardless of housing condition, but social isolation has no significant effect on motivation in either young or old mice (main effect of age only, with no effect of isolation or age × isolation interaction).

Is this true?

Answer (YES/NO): NO